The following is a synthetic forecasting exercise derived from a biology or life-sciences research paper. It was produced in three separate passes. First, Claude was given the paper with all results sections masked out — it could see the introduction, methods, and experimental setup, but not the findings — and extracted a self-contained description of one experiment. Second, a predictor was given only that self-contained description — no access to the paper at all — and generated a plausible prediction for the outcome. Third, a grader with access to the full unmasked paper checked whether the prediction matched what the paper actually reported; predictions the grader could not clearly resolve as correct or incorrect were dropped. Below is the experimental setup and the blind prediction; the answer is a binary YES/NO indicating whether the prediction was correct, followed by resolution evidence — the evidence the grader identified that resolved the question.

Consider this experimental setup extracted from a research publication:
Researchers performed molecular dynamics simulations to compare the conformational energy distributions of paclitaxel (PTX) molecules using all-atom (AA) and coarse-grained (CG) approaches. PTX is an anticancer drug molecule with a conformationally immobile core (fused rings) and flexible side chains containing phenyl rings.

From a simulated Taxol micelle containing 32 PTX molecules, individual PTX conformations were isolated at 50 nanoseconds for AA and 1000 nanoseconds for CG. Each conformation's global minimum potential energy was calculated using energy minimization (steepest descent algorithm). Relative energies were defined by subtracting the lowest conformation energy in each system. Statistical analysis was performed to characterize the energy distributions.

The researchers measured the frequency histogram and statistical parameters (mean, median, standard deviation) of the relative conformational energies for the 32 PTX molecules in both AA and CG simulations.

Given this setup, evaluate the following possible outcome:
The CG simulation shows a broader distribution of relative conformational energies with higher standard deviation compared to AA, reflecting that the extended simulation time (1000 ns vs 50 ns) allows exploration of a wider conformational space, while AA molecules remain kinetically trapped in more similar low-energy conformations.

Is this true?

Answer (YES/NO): NO